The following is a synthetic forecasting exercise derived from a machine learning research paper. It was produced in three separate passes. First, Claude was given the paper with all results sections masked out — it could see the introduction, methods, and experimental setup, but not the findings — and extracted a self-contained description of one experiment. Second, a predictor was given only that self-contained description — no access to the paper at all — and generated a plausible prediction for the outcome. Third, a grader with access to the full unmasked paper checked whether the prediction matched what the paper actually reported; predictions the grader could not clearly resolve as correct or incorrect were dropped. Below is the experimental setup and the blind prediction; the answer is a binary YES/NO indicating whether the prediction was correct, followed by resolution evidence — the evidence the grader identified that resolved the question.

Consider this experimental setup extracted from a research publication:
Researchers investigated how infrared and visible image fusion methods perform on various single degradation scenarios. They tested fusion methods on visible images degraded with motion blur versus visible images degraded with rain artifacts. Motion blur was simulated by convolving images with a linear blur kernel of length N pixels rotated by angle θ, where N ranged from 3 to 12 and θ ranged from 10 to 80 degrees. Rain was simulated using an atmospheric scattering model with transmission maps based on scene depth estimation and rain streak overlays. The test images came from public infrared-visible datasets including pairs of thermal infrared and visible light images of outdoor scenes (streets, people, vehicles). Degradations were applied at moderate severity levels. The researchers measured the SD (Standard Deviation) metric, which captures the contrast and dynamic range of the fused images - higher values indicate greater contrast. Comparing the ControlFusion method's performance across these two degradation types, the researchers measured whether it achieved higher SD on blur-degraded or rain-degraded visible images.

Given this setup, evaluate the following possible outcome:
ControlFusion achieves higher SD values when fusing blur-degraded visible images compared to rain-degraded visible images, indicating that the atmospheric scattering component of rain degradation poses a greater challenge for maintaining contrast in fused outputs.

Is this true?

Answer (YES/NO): NO